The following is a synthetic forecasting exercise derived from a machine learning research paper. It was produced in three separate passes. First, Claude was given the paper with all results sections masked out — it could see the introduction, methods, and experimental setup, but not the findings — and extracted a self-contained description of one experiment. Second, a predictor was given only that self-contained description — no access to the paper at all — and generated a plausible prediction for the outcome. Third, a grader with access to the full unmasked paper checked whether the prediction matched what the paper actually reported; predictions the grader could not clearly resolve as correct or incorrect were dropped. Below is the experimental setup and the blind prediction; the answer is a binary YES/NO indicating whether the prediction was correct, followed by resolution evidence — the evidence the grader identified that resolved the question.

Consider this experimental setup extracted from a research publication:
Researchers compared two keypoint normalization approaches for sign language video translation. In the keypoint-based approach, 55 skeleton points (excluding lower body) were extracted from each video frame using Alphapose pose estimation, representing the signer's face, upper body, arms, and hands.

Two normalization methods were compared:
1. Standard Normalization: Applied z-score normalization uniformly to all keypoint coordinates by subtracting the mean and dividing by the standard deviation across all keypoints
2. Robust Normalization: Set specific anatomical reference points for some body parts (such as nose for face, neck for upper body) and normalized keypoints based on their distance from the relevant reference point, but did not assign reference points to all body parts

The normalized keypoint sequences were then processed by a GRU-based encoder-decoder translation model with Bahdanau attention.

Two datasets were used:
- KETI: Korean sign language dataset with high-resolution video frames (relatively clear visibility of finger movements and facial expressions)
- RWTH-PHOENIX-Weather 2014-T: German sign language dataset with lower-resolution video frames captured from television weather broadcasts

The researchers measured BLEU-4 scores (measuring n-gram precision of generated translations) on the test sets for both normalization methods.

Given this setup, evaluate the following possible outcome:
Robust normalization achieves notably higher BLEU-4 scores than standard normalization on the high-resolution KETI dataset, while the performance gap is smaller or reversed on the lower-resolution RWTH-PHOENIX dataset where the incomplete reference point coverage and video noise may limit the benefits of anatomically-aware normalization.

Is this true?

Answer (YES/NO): NO